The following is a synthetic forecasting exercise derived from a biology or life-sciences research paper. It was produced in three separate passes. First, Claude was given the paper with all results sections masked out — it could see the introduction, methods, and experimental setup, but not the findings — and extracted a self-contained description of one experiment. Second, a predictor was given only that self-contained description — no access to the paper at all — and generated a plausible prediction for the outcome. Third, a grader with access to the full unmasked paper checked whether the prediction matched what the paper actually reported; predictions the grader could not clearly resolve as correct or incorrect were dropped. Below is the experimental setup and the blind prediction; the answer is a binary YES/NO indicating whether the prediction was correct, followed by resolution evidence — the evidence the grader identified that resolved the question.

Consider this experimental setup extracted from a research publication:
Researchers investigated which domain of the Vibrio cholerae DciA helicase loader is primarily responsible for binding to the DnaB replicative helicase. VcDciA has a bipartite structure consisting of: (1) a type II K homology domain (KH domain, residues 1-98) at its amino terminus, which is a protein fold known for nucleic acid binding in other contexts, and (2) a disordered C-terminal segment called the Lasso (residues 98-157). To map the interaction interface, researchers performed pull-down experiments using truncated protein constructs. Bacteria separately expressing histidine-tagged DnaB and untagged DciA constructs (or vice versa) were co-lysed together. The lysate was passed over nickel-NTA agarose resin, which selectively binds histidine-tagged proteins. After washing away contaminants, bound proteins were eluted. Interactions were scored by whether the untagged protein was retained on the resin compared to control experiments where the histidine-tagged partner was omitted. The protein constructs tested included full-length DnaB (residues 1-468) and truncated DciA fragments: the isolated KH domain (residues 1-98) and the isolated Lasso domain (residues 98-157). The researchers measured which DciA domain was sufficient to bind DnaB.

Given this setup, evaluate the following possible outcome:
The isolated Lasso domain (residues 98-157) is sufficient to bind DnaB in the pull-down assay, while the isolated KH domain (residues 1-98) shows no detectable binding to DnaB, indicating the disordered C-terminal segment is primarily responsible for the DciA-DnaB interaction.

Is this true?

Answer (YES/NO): NO